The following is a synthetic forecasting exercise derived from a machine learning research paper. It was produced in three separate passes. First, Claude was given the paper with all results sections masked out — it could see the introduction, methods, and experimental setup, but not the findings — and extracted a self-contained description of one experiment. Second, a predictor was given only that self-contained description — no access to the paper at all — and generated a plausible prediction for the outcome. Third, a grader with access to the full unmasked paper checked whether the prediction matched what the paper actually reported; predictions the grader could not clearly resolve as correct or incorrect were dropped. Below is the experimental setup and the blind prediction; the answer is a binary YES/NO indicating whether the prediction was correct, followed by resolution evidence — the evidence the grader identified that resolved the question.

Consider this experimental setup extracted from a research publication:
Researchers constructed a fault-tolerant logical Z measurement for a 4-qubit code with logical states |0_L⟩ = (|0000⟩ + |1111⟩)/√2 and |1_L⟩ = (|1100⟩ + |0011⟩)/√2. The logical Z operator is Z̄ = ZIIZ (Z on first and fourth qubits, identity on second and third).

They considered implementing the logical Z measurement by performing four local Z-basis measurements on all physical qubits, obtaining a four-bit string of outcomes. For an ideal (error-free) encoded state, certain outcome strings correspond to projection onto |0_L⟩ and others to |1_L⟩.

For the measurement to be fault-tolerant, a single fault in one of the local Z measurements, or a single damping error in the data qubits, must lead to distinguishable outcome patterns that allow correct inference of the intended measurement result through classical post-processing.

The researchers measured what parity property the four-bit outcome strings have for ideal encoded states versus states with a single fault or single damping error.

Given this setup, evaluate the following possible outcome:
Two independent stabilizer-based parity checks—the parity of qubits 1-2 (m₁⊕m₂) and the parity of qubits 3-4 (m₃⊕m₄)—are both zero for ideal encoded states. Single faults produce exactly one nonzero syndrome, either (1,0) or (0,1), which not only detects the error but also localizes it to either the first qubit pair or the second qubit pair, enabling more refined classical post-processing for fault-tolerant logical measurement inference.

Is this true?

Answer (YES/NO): NO